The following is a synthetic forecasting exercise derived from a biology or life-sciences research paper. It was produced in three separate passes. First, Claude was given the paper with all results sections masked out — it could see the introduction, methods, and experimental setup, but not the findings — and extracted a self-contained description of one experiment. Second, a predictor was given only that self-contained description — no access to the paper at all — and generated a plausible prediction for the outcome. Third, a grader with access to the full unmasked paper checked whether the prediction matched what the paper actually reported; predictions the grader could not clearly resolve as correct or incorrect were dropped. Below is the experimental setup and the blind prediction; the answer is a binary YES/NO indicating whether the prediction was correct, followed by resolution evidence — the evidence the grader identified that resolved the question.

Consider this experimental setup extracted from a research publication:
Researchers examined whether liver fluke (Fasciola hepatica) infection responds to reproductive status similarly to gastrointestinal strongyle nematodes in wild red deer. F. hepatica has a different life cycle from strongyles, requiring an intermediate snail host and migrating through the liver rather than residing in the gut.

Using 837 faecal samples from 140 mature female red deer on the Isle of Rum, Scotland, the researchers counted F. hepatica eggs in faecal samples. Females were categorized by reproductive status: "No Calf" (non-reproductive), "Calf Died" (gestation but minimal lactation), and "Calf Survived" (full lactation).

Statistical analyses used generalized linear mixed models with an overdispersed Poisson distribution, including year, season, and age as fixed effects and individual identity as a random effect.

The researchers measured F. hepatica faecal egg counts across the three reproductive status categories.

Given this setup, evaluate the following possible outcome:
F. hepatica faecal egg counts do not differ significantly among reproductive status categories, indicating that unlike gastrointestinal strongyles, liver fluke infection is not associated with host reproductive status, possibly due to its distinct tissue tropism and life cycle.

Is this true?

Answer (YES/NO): YES